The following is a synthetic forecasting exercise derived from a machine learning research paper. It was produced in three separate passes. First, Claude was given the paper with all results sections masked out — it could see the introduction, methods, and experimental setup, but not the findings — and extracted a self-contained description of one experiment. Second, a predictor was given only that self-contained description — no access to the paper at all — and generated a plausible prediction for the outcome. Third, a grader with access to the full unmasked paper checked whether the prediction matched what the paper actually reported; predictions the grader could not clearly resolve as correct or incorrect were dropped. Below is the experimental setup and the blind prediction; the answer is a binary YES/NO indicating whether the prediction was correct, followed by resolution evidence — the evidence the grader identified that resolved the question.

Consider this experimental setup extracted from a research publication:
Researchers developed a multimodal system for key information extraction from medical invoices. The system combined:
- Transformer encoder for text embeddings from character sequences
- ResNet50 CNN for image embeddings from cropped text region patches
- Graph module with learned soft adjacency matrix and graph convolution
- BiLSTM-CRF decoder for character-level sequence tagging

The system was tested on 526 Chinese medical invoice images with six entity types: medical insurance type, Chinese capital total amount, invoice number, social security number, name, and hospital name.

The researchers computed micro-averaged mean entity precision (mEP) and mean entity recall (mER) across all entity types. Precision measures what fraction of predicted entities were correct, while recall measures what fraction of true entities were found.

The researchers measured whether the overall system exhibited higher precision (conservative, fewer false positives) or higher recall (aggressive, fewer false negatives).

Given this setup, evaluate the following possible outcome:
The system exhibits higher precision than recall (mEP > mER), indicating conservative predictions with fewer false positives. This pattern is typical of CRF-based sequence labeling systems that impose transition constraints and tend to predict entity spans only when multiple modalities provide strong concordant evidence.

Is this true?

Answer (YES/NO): NO